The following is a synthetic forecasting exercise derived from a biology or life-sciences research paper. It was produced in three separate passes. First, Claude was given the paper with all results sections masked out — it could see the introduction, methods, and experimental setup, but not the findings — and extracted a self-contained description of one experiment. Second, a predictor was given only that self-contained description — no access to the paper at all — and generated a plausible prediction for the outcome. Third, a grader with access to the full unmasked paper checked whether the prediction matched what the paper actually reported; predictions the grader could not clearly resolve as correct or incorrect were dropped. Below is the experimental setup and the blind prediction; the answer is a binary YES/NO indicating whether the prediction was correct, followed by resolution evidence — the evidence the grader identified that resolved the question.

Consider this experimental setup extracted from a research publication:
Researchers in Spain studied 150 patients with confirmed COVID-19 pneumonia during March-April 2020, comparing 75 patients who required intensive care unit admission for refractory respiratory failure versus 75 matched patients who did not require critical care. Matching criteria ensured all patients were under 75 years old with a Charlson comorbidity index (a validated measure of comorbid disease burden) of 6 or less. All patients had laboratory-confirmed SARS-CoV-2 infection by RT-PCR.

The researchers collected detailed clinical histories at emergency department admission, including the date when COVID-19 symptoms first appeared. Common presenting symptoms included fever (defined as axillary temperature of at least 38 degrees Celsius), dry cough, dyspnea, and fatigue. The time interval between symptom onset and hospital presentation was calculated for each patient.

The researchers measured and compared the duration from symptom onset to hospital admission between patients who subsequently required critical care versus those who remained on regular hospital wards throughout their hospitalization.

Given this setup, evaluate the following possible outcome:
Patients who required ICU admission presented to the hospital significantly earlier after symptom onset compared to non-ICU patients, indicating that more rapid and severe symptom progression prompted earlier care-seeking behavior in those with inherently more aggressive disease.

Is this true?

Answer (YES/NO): NO